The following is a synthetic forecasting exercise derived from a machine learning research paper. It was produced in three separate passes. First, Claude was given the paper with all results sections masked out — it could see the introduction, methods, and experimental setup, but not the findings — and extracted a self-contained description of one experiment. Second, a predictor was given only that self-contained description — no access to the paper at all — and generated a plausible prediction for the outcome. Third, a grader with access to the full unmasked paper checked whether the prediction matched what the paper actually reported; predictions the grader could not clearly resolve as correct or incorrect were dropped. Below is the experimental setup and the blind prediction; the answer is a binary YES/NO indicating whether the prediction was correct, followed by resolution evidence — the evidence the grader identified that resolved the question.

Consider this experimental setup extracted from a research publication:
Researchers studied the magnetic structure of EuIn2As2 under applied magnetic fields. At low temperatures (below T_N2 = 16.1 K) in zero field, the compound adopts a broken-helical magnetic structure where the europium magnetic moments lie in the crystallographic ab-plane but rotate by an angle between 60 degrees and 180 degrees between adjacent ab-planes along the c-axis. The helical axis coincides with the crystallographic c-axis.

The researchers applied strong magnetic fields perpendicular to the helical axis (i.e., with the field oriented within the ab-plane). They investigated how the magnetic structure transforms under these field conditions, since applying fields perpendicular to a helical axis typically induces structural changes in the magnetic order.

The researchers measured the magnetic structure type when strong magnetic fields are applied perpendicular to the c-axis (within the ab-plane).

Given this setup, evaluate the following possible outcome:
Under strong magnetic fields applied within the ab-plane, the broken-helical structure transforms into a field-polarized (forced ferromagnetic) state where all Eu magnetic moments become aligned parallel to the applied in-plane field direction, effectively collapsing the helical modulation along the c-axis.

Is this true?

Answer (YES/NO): NO